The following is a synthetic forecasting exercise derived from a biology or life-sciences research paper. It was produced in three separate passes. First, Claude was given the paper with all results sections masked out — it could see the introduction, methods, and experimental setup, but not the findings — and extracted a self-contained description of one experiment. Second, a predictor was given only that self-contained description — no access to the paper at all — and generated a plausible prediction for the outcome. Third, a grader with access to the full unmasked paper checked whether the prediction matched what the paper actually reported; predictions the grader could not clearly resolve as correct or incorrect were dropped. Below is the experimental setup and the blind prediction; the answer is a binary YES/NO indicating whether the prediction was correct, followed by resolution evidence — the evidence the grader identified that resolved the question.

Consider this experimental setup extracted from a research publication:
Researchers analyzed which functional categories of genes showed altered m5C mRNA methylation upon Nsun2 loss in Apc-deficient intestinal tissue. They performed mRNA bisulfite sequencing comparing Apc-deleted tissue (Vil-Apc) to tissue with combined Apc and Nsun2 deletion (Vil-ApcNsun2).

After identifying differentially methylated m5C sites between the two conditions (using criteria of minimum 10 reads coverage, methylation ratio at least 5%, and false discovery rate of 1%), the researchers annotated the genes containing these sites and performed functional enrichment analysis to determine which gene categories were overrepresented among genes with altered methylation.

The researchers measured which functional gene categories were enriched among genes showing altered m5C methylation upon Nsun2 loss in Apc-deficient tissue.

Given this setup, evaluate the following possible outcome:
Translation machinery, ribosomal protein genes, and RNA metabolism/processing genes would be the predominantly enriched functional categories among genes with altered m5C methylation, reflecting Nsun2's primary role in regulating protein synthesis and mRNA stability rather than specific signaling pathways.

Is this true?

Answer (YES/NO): NO